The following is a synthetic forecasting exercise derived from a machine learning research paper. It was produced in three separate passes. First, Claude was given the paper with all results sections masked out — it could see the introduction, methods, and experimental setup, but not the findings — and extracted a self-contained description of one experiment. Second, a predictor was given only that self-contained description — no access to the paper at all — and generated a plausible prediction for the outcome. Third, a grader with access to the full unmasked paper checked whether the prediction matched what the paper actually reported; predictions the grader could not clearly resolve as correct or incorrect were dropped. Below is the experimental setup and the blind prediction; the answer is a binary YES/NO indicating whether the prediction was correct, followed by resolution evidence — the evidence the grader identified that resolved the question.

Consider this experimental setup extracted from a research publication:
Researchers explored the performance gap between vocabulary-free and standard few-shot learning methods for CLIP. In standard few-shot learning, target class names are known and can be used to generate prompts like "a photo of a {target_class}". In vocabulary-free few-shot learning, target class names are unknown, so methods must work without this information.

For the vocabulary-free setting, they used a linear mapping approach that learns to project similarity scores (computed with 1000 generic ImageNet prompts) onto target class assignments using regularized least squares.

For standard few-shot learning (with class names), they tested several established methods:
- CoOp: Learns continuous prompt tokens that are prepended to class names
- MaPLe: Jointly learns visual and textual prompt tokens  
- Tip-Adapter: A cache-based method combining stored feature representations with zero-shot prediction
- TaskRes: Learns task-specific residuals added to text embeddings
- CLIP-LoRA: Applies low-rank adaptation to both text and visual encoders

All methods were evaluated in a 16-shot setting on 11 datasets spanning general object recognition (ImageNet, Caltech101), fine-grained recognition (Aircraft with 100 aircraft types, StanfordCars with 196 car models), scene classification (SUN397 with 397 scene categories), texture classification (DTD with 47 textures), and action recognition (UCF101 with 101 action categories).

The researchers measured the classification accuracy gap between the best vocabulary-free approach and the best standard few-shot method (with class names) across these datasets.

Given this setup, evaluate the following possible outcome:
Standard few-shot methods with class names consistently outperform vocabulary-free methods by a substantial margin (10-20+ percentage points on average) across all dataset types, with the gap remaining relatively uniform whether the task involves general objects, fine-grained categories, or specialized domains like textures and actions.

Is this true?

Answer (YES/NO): NO